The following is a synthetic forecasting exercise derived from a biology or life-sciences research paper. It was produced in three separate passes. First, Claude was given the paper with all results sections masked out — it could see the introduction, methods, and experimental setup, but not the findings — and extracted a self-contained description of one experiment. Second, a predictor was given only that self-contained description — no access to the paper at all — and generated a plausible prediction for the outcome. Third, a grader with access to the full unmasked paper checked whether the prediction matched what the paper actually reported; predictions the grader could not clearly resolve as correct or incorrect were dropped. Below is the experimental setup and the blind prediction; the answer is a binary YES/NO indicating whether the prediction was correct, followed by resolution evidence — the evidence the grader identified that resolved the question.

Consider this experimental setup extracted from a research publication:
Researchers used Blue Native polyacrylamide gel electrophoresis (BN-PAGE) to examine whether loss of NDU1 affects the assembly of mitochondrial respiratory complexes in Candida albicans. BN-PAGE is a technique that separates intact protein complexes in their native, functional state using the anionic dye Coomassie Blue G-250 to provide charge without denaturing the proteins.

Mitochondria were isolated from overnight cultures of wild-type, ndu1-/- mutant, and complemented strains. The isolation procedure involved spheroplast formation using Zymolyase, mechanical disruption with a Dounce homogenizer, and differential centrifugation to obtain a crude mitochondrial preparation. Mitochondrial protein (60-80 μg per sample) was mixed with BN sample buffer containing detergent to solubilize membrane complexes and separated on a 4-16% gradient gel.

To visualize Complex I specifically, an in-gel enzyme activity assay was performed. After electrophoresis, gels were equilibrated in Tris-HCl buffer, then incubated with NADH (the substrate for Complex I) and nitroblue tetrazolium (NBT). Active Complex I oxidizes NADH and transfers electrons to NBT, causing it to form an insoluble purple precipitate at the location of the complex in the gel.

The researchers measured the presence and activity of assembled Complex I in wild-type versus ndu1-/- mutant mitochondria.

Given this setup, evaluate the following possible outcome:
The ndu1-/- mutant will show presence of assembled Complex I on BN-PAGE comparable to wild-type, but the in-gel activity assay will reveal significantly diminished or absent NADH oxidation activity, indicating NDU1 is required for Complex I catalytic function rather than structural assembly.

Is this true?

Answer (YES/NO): NO